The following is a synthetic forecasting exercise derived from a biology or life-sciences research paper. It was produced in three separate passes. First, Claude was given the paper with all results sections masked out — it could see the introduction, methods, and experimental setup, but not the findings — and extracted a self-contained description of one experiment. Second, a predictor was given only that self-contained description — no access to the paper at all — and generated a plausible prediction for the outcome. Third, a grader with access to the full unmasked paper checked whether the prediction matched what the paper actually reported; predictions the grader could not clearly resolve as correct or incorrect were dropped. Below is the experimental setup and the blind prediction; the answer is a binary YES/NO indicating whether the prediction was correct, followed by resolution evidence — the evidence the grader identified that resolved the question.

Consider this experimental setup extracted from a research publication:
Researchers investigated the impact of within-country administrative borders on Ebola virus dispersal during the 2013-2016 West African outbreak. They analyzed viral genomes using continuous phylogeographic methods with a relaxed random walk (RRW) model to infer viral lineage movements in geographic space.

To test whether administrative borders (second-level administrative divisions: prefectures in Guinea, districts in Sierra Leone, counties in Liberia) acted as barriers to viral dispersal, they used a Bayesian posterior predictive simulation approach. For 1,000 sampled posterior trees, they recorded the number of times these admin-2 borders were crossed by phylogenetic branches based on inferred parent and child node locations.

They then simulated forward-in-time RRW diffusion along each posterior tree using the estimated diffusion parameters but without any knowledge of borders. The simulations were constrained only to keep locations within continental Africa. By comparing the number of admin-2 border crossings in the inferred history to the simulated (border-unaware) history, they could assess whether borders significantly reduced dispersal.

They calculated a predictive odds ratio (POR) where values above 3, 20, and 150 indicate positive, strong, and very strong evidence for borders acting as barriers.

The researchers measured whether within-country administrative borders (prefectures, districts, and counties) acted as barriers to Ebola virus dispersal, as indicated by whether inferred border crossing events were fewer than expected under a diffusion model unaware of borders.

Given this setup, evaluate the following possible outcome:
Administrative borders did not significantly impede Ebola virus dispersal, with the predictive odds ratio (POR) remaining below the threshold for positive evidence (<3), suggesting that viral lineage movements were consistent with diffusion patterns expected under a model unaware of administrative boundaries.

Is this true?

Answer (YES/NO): YES